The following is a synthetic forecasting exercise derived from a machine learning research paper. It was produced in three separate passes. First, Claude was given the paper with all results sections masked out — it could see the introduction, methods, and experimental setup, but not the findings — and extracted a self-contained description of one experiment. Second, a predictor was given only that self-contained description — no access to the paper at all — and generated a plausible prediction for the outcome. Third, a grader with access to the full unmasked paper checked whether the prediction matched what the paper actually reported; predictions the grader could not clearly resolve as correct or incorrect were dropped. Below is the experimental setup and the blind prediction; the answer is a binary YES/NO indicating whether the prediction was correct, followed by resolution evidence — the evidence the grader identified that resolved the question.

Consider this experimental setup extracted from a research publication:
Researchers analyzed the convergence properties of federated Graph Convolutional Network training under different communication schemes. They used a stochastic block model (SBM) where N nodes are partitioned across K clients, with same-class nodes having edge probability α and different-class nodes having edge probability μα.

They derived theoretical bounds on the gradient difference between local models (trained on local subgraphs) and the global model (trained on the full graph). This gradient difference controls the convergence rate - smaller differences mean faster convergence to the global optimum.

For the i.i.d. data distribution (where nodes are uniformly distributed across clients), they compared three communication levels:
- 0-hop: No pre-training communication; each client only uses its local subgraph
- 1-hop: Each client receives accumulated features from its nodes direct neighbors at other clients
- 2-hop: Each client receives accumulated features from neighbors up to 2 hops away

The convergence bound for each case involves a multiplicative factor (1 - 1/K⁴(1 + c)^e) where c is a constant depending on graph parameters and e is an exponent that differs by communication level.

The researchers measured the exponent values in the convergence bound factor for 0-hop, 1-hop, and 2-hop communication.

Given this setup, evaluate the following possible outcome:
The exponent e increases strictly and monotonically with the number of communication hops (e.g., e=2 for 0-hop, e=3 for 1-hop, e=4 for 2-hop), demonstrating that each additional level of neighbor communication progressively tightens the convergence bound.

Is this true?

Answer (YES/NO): YES